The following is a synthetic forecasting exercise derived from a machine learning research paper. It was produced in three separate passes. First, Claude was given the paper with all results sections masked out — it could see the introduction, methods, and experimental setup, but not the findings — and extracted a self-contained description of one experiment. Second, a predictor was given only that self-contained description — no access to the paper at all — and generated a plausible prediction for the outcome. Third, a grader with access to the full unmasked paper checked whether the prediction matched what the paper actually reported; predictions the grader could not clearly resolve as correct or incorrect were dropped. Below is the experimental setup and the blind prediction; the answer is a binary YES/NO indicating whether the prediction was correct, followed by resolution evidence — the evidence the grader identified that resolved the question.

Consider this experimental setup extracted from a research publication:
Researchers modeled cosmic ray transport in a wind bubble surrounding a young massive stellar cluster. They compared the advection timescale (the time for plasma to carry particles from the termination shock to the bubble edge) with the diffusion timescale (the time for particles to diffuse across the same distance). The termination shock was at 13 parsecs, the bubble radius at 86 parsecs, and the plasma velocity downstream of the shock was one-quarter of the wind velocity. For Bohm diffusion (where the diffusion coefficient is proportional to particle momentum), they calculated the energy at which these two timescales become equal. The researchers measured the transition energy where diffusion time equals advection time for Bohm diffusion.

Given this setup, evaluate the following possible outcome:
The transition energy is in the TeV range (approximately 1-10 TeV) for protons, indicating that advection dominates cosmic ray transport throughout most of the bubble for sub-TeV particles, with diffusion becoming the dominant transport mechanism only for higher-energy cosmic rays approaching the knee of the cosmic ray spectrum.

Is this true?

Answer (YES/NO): NO